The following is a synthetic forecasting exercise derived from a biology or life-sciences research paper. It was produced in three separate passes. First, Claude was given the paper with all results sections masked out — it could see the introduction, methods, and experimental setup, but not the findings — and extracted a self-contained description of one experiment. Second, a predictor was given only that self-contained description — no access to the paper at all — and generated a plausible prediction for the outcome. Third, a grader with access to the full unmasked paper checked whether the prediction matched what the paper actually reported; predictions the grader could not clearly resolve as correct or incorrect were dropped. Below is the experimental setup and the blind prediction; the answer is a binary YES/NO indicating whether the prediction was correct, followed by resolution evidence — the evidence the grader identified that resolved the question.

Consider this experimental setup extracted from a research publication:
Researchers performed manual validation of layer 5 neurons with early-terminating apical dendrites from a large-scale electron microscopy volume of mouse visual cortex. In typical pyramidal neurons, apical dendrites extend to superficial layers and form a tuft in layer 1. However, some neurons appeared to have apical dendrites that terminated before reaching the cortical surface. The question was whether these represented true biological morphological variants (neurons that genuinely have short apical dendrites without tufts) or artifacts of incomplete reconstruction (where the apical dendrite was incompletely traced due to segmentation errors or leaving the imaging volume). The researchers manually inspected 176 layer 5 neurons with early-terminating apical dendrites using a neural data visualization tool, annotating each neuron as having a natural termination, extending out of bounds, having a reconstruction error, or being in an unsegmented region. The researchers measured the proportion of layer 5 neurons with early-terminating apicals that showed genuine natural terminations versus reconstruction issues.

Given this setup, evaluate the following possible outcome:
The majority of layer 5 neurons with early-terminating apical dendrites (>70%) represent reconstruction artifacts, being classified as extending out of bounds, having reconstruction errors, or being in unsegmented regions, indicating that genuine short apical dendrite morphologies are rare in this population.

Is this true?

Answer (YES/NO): NO